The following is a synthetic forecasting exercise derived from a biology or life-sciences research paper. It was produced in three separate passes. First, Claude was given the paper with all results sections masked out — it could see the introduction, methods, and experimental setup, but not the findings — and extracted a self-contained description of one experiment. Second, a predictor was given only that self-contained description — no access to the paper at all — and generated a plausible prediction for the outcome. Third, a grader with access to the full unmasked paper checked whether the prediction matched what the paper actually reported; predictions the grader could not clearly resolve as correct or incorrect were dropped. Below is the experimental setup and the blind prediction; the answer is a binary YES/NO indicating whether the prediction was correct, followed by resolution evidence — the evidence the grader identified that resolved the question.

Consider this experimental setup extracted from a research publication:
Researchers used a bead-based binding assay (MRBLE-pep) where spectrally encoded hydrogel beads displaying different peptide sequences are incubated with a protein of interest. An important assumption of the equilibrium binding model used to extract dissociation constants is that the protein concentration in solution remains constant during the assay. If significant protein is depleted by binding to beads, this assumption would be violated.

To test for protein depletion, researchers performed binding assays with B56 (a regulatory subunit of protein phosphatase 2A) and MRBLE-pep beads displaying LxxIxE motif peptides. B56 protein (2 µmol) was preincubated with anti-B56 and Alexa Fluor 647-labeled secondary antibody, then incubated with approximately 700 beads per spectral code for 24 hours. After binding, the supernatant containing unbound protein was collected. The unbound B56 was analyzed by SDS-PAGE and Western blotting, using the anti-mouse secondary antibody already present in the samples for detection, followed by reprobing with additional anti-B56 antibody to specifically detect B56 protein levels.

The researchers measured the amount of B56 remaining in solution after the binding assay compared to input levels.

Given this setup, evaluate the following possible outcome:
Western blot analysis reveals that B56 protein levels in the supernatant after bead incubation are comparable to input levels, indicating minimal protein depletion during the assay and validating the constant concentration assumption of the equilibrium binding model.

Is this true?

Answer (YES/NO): YES